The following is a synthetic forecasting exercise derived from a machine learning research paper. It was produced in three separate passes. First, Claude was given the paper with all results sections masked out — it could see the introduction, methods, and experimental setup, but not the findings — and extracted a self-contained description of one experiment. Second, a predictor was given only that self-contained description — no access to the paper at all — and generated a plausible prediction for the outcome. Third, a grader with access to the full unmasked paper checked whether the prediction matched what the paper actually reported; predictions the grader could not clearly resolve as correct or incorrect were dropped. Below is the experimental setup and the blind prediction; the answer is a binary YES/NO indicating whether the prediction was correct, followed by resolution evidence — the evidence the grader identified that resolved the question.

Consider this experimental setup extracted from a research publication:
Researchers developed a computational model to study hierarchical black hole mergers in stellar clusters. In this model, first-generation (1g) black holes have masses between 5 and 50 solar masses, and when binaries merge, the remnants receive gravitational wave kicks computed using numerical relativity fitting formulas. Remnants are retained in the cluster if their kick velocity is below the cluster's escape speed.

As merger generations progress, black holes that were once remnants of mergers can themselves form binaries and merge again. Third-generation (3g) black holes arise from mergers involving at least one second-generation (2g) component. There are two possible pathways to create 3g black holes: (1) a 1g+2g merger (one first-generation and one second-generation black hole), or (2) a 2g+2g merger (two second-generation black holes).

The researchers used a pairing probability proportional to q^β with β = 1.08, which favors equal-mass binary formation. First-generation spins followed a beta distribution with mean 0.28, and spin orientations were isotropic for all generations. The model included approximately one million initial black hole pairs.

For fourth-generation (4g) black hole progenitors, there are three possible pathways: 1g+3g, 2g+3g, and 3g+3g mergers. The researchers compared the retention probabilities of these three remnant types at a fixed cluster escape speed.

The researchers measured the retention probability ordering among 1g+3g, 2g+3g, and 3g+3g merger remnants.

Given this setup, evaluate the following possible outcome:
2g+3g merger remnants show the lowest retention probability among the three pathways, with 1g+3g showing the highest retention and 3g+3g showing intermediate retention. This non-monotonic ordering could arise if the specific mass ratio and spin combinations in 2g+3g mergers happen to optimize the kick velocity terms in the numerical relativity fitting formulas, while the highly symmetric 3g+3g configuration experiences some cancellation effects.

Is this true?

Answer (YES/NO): NO